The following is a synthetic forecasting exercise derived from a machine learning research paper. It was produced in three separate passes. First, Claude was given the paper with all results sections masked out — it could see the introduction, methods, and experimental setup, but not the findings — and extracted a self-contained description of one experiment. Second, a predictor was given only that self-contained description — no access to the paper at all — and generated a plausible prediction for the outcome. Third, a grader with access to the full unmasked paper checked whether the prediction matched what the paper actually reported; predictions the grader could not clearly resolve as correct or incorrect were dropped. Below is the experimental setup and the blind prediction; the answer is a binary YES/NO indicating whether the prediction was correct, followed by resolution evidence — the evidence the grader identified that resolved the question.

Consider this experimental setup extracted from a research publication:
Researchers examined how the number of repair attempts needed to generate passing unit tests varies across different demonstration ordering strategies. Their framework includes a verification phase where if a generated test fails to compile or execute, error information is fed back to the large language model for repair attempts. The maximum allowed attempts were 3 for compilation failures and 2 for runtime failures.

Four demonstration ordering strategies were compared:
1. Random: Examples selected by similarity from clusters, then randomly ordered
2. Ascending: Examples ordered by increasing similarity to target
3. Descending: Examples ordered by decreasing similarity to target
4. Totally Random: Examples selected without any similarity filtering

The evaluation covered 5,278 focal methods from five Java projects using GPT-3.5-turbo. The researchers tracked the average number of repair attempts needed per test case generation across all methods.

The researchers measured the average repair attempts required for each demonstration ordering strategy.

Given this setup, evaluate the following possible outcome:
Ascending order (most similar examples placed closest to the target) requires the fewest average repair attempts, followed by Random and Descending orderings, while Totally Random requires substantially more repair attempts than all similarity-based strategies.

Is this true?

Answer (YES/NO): NO